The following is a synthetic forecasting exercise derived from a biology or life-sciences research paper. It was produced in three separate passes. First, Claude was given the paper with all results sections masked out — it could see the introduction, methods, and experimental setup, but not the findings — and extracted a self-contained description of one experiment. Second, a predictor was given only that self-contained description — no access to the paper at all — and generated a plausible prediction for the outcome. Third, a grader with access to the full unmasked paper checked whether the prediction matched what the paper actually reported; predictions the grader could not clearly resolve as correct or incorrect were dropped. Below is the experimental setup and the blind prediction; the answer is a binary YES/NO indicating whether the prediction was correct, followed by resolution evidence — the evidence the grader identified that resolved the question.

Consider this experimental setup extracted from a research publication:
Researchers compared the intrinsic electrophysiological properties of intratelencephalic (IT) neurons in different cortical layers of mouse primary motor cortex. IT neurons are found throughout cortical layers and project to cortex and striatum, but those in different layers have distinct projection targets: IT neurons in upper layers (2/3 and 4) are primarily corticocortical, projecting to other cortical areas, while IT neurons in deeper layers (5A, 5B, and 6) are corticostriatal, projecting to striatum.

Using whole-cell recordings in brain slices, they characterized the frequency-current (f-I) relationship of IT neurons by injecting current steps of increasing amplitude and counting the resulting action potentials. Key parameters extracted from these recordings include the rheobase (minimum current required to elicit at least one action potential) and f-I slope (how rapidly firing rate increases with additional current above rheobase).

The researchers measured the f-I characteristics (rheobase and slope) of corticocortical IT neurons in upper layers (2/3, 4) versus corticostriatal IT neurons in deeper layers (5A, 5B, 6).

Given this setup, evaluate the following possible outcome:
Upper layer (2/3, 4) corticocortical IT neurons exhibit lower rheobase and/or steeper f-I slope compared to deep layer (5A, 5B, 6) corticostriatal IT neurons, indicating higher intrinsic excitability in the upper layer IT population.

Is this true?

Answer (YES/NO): NO